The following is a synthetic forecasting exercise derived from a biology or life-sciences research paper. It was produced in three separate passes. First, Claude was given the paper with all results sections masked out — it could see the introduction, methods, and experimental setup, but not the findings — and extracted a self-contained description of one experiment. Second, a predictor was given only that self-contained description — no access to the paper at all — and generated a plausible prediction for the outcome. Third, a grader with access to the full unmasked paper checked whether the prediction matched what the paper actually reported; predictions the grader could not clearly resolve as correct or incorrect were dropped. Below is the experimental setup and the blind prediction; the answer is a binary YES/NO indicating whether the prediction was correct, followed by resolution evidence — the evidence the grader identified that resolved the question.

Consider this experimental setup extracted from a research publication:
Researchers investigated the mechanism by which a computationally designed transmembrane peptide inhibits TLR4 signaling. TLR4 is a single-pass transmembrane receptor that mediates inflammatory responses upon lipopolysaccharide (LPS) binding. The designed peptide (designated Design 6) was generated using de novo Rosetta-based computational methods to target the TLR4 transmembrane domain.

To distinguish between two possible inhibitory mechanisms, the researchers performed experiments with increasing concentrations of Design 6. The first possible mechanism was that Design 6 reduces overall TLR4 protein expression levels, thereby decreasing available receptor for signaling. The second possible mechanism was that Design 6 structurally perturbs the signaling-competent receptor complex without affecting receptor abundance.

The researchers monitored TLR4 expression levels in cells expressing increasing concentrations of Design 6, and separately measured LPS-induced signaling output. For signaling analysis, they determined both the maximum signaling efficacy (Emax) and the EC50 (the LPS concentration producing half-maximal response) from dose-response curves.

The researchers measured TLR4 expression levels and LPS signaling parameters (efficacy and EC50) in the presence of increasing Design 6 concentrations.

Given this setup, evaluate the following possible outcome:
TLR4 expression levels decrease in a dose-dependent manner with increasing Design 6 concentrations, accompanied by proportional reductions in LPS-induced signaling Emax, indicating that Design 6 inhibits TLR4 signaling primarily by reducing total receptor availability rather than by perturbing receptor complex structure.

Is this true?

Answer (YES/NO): NO